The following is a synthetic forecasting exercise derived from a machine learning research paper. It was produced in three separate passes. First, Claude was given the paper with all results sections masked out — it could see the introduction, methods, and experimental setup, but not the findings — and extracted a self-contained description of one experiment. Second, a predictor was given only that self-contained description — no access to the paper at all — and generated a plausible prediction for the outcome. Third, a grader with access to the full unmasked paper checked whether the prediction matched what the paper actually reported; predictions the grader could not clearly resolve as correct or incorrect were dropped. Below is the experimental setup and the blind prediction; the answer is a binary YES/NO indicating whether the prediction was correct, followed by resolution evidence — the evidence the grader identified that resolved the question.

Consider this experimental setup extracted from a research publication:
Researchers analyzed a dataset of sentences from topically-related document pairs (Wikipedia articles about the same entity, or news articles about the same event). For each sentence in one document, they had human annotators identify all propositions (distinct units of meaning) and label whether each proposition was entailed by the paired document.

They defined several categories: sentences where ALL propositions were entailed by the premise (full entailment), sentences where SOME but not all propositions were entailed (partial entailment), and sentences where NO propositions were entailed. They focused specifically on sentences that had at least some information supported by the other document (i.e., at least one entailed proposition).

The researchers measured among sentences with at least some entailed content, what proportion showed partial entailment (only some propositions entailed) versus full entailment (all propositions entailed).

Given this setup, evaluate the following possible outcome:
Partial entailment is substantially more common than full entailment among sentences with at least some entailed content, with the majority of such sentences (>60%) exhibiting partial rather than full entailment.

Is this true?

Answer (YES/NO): YES